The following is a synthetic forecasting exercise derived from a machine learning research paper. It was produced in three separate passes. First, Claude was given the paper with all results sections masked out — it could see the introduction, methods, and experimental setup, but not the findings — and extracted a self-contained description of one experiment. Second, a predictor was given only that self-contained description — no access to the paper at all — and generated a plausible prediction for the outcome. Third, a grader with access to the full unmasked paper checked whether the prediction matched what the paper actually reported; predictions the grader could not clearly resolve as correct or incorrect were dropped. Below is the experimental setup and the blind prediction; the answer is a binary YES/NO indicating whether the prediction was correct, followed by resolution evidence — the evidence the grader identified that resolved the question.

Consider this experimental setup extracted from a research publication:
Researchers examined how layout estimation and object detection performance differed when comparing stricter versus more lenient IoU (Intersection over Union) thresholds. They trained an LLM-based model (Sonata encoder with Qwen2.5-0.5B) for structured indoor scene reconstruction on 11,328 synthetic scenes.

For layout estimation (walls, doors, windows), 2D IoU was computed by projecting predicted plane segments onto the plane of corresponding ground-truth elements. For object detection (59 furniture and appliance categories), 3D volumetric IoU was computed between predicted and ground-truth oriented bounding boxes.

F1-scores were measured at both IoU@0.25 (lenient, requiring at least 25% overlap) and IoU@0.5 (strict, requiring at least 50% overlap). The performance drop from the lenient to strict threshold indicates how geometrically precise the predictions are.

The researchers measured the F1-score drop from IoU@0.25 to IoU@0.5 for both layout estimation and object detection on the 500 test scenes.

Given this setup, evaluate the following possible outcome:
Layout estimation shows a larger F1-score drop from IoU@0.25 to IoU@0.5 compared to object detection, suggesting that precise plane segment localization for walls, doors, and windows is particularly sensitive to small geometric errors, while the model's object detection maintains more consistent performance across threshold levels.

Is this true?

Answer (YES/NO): NO